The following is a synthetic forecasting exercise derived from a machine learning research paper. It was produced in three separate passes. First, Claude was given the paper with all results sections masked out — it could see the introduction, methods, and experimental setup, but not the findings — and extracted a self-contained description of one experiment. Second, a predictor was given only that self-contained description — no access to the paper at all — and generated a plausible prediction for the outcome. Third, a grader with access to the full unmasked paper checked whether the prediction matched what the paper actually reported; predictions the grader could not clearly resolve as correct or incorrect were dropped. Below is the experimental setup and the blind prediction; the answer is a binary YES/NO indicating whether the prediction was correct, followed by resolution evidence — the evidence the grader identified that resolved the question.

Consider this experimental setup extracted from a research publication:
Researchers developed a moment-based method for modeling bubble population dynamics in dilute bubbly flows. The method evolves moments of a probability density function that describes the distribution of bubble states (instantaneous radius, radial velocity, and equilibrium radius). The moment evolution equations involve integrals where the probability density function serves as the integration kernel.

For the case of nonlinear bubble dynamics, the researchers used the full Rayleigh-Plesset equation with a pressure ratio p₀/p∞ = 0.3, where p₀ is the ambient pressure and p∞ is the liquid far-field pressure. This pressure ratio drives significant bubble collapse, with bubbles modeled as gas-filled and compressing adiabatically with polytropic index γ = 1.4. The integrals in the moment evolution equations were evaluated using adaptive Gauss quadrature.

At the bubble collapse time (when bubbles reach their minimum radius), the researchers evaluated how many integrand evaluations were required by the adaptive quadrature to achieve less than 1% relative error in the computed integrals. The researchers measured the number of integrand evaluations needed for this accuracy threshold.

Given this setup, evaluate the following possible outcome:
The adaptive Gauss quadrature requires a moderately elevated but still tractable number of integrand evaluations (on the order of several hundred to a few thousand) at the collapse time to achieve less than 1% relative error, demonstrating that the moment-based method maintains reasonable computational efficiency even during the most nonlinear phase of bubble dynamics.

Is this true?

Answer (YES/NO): NO